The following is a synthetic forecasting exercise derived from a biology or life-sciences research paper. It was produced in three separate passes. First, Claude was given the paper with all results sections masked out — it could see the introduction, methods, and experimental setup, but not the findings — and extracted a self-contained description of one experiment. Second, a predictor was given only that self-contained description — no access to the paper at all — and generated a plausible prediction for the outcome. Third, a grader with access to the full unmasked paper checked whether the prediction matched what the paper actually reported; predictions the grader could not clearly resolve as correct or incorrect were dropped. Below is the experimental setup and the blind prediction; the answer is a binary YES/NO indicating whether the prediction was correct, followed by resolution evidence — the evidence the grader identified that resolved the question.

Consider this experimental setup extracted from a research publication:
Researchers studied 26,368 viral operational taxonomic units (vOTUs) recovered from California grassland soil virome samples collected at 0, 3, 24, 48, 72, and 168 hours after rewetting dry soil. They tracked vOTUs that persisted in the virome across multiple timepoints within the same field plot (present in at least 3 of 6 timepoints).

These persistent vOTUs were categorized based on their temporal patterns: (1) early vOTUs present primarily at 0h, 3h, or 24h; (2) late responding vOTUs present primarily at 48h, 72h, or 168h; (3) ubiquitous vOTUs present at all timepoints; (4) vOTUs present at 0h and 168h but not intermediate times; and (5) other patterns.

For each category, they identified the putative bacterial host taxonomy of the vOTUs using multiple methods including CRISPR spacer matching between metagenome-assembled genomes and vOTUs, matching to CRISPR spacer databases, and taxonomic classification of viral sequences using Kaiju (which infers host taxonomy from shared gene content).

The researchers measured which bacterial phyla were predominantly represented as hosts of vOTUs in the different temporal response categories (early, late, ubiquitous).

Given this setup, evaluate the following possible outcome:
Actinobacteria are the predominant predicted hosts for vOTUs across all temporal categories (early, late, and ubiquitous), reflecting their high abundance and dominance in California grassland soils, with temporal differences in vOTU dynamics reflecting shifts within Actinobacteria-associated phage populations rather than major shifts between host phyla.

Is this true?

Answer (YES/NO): NO